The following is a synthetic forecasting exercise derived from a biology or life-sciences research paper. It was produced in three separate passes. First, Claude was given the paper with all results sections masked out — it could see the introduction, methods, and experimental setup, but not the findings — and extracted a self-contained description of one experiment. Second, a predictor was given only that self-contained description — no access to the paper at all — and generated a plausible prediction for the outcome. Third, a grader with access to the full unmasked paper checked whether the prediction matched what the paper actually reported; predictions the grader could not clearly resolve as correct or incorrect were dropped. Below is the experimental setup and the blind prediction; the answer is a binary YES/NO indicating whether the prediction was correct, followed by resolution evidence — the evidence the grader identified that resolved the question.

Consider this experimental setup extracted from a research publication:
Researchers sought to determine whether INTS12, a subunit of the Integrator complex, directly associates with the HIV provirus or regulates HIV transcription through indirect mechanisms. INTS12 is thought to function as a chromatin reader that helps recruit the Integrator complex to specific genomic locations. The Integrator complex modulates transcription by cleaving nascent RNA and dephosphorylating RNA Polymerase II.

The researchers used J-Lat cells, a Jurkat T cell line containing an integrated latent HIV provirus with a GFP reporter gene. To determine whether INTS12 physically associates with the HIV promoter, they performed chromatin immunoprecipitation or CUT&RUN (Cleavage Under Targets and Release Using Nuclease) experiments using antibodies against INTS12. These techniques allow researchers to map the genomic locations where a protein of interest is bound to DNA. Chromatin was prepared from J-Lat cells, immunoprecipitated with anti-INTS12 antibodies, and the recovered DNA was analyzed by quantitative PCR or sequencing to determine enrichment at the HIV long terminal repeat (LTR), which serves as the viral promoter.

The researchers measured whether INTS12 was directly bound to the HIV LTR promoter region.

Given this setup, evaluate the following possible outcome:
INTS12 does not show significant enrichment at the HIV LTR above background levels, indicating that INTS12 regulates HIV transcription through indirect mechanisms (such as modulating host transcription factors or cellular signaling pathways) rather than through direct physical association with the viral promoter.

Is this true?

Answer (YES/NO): NO